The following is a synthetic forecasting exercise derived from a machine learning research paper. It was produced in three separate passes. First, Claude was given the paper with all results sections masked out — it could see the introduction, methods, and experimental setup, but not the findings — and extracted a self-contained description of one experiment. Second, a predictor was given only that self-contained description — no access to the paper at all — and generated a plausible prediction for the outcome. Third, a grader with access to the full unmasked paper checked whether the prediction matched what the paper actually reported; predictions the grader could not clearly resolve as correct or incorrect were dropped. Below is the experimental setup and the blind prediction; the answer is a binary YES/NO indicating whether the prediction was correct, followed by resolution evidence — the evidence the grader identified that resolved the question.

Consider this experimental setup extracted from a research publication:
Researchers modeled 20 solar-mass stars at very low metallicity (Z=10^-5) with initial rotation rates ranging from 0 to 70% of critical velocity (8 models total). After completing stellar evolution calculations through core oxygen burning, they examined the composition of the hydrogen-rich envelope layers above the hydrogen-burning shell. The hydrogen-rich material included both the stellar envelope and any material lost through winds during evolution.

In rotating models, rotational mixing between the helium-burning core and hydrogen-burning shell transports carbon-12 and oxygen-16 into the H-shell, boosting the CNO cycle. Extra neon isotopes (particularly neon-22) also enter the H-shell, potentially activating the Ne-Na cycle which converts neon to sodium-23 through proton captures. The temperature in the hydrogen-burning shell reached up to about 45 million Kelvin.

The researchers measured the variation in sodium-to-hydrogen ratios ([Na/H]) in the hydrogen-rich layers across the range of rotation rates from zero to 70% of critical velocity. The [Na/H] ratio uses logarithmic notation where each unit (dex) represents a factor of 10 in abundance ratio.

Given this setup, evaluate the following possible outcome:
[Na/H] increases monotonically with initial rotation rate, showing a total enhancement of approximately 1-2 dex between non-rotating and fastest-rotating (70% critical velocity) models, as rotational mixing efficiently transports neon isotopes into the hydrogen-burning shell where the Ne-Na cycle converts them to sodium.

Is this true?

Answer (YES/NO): YES